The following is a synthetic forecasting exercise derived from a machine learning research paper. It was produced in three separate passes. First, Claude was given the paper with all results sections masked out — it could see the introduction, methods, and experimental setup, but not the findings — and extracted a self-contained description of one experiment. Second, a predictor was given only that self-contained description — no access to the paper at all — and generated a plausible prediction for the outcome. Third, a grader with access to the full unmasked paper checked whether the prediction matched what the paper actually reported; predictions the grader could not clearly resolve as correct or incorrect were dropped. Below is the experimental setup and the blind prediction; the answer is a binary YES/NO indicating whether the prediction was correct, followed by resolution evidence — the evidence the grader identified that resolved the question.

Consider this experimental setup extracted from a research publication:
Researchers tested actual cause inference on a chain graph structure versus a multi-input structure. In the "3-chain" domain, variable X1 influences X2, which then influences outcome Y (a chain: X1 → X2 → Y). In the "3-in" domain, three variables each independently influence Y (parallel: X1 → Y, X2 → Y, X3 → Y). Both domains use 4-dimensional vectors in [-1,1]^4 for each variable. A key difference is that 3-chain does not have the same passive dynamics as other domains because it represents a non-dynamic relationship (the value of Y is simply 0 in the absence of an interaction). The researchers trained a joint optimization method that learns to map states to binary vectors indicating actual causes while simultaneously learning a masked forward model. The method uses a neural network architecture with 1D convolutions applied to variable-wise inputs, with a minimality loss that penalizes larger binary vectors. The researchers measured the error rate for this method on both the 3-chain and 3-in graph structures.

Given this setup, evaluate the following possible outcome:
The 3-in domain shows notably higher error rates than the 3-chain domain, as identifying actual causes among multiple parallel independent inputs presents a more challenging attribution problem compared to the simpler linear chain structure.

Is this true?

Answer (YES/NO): NO